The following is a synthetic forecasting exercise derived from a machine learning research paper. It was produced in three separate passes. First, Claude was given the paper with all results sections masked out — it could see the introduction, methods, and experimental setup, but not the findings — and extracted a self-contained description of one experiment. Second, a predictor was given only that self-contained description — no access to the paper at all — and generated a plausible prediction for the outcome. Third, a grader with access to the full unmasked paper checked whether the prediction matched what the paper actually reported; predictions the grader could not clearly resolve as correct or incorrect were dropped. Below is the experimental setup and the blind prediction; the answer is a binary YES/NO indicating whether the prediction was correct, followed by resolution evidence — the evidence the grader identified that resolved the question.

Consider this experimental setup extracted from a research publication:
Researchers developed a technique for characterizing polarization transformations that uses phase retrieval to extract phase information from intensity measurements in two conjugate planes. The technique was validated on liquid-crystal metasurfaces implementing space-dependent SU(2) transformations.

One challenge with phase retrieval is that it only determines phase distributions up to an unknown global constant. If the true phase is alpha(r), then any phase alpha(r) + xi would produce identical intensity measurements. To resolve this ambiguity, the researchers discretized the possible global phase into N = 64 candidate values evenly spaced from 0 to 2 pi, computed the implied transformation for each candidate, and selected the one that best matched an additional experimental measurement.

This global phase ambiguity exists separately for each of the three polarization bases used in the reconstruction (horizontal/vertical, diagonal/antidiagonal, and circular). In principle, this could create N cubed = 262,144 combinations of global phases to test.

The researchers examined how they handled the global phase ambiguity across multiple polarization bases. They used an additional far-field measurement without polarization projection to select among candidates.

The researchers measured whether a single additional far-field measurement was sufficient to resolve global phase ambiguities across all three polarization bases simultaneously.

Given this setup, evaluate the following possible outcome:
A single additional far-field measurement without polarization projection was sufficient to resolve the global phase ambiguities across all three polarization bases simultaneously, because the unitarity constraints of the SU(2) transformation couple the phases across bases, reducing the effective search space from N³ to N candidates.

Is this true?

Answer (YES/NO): YES